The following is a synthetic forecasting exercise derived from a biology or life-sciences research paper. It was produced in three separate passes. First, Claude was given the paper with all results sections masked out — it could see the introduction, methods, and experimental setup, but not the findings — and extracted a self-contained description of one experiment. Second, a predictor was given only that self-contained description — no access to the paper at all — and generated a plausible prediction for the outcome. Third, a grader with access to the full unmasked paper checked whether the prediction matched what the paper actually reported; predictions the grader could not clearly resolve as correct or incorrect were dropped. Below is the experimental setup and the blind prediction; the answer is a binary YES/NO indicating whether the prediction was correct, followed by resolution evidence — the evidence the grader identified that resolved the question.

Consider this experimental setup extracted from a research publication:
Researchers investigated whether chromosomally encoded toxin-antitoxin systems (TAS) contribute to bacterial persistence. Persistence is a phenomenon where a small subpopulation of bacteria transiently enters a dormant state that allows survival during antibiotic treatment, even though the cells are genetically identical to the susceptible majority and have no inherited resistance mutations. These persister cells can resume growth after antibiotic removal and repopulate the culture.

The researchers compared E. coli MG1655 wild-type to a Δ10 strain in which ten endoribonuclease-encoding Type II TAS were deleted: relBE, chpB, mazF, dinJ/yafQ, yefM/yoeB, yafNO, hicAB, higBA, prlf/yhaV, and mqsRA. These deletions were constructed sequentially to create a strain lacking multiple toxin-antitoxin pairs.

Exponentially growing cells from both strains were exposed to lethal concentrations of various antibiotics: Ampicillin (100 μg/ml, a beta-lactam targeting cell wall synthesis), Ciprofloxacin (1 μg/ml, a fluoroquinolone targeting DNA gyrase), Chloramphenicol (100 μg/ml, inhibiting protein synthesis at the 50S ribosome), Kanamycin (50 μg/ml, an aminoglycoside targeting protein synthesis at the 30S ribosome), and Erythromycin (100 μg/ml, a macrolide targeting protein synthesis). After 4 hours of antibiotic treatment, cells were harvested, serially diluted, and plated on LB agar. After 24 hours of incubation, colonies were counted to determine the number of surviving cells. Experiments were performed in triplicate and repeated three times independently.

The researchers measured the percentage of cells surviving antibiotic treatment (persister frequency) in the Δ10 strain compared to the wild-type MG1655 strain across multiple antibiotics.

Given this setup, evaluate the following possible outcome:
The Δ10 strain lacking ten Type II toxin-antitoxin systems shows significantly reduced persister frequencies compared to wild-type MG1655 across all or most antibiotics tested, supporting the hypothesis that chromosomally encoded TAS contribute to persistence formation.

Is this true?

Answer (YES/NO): NO